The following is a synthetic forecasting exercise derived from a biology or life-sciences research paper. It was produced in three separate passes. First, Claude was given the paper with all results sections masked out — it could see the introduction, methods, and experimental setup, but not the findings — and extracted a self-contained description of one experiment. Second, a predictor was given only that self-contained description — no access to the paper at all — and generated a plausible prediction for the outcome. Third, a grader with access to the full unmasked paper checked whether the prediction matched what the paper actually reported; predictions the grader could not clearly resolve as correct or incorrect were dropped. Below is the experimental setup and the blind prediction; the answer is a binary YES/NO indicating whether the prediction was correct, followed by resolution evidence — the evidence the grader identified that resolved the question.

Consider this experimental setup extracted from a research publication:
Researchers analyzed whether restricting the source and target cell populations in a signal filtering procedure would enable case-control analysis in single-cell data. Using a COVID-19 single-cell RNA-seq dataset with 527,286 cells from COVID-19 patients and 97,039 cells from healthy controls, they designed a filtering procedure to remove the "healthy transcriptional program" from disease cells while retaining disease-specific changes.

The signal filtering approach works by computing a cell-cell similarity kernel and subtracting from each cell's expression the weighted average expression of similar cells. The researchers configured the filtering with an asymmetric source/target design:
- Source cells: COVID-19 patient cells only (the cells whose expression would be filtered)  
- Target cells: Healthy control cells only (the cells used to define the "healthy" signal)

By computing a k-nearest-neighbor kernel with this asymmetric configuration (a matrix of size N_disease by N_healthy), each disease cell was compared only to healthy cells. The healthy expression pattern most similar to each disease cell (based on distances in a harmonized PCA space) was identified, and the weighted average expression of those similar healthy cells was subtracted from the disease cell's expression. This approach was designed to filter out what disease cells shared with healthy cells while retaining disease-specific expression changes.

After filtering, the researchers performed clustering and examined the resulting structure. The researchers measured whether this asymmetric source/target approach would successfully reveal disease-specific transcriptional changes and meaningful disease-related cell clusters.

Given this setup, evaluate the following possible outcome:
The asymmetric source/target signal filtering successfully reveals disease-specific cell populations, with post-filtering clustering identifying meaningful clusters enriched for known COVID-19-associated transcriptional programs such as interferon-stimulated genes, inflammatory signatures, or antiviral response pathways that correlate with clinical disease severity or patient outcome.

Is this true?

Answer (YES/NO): YES